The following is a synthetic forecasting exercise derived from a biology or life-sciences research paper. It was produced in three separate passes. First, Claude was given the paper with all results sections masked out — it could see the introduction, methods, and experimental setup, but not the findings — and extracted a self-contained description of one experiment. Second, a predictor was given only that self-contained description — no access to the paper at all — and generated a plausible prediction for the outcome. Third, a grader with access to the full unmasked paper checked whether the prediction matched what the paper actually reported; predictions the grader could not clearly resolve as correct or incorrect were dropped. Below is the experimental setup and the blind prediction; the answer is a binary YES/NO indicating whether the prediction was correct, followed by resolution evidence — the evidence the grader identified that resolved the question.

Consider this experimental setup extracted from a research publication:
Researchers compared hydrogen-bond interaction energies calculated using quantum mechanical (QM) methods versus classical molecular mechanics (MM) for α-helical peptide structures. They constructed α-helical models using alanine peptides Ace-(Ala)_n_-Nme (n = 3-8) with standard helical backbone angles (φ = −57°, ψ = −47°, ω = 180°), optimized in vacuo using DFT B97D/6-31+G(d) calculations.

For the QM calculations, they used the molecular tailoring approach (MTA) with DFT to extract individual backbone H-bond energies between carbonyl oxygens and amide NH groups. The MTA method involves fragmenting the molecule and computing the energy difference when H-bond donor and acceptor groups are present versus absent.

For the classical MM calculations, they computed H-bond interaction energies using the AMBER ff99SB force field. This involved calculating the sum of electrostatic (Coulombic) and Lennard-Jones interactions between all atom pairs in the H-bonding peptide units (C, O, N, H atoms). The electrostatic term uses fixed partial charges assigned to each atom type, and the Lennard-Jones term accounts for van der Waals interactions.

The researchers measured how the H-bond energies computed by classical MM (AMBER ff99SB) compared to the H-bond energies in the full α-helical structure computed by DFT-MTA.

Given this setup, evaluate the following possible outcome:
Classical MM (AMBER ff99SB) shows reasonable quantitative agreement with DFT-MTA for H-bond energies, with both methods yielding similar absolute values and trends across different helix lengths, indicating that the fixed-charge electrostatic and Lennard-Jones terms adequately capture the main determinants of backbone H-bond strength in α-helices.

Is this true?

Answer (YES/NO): NO